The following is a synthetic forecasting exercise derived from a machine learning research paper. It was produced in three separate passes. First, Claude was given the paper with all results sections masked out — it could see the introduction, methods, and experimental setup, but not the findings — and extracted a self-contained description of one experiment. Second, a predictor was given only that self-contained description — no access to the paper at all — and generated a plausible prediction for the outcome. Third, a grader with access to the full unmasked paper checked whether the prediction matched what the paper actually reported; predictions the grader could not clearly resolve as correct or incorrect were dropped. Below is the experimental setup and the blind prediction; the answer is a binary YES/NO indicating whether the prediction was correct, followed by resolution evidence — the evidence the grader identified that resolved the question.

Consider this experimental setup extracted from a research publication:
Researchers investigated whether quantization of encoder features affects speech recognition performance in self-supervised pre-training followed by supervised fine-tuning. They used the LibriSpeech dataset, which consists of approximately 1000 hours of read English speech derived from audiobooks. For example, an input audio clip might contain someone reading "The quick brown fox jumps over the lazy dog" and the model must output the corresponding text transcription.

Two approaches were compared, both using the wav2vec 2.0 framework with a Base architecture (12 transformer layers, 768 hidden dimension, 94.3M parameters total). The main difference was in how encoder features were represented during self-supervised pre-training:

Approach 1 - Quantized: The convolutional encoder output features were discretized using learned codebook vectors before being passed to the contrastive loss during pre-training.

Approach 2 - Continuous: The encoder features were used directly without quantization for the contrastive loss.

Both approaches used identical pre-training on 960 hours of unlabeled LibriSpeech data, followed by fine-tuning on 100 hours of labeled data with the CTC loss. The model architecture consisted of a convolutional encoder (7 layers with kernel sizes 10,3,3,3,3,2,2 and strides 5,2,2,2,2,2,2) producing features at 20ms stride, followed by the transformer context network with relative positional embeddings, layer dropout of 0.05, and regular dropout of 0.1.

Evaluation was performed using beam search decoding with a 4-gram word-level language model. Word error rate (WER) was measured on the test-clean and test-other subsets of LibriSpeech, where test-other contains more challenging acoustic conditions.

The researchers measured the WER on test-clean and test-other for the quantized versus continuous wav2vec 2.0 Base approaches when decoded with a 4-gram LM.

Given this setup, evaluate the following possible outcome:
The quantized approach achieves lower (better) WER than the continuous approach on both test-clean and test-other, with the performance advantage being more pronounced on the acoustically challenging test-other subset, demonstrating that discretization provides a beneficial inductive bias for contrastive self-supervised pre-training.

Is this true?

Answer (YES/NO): YES